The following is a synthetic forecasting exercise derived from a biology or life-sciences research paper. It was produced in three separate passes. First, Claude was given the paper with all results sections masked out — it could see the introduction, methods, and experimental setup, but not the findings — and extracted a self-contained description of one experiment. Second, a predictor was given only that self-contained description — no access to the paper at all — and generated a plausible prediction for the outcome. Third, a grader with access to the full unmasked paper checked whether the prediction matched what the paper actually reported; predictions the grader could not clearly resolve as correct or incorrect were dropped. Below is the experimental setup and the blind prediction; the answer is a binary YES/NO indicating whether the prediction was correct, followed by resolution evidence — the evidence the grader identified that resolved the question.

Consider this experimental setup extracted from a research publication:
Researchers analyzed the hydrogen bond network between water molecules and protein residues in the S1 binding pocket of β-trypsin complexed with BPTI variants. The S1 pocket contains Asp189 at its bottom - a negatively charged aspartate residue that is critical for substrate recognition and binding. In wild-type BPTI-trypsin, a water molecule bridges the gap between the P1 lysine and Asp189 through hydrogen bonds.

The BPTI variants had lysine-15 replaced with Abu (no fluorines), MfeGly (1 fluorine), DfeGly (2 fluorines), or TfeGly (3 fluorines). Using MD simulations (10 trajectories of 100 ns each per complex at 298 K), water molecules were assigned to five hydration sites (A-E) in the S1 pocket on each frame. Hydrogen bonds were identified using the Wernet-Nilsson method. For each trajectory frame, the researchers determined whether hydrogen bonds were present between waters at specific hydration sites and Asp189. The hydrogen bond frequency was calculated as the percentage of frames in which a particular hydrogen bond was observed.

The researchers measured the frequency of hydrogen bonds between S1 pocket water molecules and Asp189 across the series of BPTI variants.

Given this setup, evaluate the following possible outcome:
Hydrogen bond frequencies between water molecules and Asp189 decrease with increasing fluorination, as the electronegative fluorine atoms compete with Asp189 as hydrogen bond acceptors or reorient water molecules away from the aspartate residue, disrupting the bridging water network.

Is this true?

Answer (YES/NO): NO